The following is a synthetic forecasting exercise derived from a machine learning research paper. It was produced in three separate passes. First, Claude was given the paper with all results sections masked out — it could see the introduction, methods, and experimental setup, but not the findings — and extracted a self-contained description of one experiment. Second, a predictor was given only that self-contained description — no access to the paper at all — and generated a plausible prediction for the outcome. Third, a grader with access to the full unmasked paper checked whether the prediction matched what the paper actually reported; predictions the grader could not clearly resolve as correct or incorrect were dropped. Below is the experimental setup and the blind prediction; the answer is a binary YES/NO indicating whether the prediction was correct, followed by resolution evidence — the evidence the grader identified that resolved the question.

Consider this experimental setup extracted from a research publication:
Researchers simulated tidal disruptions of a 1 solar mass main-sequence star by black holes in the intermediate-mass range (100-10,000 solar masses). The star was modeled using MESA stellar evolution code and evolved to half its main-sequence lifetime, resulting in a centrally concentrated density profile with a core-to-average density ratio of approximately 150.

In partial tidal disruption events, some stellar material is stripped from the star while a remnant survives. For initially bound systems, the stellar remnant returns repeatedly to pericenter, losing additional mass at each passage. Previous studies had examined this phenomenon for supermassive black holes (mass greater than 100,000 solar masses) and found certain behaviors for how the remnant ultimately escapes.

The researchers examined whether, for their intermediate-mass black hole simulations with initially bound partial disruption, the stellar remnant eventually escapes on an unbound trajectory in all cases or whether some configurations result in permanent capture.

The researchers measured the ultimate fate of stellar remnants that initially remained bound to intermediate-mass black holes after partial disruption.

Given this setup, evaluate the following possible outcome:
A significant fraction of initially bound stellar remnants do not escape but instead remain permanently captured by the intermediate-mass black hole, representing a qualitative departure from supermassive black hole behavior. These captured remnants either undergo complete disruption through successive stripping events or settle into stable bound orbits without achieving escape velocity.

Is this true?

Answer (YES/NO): NO